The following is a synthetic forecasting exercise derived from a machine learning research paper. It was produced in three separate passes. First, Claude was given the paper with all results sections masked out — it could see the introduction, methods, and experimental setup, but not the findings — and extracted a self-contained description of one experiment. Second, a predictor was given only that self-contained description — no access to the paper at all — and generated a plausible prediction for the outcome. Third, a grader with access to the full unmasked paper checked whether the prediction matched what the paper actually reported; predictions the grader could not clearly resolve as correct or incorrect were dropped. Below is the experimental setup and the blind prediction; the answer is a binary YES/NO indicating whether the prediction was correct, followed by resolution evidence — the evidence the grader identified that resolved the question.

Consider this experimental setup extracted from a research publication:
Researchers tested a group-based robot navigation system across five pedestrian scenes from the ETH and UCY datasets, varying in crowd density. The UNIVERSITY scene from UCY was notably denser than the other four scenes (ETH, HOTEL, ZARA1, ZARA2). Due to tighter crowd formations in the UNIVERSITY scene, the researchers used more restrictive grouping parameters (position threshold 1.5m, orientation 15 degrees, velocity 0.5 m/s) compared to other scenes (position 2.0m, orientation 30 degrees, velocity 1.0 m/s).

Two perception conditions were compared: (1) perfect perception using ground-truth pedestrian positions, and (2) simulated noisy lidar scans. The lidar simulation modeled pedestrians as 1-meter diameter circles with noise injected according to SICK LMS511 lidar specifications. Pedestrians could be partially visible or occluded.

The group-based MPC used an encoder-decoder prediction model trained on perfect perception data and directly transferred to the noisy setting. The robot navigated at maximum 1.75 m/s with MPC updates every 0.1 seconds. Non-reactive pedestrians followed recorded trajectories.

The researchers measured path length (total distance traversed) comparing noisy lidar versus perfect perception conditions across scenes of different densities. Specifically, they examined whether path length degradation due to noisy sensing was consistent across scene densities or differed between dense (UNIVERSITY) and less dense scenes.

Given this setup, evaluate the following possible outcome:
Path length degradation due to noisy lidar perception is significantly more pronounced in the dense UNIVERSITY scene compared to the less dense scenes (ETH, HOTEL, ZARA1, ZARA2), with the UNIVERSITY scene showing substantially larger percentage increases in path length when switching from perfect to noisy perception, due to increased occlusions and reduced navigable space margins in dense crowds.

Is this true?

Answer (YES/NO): NO